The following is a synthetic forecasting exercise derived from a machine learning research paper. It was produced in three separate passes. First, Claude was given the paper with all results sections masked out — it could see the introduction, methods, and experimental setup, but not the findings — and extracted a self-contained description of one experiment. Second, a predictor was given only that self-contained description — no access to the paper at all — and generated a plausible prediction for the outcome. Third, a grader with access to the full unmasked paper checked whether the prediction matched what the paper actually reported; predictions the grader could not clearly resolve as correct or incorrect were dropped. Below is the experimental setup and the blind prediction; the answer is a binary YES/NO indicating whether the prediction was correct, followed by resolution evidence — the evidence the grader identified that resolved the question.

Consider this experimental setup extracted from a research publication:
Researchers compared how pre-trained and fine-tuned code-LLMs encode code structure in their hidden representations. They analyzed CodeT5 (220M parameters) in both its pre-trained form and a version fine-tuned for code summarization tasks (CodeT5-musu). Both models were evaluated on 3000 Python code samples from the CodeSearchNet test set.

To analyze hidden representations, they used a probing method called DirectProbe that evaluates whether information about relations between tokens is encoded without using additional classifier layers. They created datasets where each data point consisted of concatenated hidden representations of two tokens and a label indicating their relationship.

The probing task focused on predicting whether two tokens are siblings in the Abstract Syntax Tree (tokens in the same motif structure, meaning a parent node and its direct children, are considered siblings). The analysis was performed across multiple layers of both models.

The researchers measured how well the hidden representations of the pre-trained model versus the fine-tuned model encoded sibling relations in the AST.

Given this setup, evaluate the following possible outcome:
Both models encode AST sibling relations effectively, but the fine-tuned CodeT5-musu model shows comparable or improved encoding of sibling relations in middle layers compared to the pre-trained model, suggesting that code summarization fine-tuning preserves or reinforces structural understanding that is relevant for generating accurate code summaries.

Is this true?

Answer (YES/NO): NO